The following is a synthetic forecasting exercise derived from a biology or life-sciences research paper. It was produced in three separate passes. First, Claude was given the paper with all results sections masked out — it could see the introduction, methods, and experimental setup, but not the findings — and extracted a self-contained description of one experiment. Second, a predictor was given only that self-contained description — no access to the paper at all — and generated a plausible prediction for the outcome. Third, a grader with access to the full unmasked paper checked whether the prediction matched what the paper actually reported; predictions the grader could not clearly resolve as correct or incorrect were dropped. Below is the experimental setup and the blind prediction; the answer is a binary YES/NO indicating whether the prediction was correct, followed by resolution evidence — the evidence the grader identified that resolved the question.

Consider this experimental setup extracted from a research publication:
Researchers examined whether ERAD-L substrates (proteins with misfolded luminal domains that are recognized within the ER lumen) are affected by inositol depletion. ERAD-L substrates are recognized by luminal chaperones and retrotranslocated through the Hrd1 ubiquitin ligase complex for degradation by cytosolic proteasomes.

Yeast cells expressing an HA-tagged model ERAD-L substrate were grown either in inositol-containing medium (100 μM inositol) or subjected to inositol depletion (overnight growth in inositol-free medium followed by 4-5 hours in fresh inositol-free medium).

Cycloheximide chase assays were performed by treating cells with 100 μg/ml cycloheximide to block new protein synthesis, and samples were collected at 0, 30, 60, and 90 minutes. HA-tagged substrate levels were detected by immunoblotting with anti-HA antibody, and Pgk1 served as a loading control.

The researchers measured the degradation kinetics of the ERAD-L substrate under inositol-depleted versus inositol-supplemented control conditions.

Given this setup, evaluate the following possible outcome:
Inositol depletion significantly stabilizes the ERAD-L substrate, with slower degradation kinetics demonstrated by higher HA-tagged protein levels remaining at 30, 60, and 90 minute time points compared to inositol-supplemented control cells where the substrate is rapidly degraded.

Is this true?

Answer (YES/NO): NO